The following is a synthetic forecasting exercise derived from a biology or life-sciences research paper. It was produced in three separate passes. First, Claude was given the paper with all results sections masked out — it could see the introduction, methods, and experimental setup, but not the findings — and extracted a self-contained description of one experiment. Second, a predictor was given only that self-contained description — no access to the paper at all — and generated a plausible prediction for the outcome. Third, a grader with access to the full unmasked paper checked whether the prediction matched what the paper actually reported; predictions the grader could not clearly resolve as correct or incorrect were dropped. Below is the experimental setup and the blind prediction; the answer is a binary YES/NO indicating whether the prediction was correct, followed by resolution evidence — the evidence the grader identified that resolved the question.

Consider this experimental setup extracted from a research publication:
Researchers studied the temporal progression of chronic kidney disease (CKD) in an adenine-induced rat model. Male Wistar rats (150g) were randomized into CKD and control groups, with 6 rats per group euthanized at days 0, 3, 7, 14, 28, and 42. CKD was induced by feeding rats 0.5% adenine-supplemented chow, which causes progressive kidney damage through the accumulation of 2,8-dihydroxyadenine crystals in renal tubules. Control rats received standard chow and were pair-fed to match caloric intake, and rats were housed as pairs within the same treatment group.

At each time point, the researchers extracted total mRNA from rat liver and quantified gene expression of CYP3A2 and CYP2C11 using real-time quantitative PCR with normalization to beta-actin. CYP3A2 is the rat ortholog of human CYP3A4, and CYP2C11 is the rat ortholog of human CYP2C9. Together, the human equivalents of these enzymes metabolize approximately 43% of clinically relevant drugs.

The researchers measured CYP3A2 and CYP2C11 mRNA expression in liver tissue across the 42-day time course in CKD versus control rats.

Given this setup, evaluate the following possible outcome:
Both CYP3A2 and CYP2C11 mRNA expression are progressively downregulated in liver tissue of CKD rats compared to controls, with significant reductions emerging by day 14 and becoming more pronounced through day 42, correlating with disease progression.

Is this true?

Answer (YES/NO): NO